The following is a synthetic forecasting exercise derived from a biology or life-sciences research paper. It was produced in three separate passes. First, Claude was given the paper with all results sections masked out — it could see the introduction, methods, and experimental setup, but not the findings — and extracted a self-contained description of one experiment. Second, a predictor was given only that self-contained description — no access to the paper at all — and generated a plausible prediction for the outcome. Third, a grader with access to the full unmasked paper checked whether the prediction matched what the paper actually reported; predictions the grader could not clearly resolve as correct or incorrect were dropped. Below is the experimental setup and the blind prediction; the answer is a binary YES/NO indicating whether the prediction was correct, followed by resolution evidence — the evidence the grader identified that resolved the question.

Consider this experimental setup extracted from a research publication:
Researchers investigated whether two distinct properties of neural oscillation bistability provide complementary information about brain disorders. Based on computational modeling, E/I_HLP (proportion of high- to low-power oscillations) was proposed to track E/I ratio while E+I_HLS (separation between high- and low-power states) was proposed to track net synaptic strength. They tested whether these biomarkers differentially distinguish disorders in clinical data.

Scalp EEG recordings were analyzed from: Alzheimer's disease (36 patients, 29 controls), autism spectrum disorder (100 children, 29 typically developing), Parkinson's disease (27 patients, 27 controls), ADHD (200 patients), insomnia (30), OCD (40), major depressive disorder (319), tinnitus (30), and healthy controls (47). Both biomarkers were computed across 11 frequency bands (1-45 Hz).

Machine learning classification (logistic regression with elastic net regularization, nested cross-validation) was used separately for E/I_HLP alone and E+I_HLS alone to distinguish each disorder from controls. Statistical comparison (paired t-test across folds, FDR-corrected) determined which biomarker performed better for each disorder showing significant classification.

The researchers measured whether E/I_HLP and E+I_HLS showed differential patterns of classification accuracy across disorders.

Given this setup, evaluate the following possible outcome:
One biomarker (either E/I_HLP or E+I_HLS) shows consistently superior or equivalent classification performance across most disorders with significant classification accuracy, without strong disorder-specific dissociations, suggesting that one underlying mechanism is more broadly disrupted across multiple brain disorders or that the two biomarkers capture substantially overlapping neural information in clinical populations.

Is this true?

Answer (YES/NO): NO